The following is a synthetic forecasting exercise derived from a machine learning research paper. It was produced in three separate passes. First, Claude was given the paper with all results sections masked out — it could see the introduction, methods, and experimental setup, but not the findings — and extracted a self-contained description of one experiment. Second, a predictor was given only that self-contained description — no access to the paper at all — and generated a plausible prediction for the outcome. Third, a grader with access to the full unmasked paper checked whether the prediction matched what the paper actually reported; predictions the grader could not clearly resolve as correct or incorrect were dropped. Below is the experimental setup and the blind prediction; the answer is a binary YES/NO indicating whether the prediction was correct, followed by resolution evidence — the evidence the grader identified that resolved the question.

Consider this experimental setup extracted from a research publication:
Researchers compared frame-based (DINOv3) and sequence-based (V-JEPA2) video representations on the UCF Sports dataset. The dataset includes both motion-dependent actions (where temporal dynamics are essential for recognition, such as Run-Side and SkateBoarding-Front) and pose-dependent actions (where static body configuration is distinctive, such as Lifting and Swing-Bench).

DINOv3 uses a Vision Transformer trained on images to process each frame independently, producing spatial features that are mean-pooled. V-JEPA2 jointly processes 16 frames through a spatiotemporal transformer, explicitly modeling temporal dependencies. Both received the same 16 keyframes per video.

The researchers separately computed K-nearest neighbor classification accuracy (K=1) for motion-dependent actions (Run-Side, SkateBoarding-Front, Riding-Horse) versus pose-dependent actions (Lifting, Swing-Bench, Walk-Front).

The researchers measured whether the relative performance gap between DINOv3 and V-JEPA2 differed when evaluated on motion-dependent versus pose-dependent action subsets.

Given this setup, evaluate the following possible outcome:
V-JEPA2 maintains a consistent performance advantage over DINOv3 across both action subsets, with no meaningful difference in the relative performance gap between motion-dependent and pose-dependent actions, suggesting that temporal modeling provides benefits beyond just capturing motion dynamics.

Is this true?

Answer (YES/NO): NO